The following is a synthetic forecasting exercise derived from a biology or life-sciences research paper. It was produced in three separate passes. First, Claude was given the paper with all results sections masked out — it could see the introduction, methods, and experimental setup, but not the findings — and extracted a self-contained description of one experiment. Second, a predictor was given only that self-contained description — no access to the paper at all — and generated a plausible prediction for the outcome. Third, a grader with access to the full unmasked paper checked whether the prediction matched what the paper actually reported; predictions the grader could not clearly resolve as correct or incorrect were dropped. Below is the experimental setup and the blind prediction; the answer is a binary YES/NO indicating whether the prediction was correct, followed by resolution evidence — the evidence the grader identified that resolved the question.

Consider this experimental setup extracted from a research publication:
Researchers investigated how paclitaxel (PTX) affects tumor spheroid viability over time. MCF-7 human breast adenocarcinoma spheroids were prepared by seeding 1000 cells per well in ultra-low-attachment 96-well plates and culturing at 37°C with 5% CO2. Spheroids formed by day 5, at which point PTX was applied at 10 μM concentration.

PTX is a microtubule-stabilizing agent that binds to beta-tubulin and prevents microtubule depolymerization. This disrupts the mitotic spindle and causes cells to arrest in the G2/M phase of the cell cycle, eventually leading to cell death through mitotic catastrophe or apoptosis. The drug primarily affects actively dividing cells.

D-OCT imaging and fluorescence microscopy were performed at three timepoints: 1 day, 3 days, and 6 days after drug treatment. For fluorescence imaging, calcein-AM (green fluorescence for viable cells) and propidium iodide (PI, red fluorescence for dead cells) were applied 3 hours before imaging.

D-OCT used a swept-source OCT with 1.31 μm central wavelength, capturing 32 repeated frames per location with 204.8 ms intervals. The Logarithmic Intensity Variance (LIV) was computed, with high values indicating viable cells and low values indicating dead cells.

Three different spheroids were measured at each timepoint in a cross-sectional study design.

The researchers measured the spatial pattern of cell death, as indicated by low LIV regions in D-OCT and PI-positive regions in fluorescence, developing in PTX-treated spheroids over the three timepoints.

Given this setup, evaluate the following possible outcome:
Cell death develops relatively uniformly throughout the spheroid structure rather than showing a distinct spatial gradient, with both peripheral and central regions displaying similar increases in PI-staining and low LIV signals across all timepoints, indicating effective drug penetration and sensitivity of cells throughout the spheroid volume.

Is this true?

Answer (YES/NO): NO